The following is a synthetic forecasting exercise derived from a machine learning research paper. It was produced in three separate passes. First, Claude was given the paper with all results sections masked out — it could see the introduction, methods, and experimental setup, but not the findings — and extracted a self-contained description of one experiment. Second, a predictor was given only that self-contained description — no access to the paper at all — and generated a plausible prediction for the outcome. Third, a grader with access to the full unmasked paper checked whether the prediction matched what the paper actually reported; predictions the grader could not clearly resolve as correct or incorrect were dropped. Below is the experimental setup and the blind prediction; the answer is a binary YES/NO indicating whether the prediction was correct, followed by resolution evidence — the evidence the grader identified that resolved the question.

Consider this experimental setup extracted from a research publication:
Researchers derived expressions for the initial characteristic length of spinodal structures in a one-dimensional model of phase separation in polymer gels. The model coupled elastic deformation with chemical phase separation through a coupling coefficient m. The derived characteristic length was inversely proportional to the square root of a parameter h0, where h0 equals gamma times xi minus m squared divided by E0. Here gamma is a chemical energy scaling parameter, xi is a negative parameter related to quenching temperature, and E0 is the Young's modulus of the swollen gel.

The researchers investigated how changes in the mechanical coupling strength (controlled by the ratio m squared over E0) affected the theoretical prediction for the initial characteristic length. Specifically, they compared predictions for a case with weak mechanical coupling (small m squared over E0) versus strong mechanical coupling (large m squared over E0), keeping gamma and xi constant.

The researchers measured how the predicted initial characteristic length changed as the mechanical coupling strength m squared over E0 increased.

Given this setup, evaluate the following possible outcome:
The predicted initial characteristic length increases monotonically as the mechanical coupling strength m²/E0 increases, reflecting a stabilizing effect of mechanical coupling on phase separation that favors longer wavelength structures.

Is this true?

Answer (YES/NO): NO